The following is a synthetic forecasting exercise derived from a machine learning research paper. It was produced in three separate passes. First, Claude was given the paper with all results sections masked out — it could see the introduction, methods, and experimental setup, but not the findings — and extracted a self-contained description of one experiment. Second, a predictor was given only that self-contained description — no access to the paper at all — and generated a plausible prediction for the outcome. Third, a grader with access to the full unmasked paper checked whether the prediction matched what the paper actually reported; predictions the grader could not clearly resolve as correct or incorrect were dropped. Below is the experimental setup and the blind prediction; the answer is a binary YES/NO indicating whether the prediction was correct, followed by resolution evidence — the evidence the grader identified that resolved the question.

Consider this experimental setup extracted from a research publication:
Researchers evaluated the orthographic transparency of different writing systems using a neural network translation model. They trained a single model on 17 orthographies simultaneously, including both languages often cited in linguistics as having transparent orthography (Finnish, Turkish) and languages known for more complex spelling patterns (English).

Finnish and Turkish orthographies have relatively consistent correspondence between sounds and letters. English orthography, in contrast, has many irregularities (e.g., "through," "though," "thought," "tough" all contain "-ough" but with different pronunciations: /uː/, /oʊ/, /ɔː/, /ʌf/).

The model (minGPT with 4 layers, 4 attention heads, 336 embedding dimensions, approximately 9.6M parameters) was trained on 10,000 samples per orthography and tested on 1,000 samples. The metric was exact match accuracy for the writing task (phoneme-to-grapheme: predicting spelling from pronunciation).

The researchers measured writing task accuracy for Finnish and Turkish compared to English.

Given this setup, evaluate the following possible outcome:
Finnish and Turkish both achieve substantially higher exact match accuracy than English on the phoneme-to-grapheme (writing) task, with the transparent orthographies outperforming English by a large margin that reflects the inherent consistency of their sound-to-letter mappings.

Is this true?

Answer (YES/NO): YES